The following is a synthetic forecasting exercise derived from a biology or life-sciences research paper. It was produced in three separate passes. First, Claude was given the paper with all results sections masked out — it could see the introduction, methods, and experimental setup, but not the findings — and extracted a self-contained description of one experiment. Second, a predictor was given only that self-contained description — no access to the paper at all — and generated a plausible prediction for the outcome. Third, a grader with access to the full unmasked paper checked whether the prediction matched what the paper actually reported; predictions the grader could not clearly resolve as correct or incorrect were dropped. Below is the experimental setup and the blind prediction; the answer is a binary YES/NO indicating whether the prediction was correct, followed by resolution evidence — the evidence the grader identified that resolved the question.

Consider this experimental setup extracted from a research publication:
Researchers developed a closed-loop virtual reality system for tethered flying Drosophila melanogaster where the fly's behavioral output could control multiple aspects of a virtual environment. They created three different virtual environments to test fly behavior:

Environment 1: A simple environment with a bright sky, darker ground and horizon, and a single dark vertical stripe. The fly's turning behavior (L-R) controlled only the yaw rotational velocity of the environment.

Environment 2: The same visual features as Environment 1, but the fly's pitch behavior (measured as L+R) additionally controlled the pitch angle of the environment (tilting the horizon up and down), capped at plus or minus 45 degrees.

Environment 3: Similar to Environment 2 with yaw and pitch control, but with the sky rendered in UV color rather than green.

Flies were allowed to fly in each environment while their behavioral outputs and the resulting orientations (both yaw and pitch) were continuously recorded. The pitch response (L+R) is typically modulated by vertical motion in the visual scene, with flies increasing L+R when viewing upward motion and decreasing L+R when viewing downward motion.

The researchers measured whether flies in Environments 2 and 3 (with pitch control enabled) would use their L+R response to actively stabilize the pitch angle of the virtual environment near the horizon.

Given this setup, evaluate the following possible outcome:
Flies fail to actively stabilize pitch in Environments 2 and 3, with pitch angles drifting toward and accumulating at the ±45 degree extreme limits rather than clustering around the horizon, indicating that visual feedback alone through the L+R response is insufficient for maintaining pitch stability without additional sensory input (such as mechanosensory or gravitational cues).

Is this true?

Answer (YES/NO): NO